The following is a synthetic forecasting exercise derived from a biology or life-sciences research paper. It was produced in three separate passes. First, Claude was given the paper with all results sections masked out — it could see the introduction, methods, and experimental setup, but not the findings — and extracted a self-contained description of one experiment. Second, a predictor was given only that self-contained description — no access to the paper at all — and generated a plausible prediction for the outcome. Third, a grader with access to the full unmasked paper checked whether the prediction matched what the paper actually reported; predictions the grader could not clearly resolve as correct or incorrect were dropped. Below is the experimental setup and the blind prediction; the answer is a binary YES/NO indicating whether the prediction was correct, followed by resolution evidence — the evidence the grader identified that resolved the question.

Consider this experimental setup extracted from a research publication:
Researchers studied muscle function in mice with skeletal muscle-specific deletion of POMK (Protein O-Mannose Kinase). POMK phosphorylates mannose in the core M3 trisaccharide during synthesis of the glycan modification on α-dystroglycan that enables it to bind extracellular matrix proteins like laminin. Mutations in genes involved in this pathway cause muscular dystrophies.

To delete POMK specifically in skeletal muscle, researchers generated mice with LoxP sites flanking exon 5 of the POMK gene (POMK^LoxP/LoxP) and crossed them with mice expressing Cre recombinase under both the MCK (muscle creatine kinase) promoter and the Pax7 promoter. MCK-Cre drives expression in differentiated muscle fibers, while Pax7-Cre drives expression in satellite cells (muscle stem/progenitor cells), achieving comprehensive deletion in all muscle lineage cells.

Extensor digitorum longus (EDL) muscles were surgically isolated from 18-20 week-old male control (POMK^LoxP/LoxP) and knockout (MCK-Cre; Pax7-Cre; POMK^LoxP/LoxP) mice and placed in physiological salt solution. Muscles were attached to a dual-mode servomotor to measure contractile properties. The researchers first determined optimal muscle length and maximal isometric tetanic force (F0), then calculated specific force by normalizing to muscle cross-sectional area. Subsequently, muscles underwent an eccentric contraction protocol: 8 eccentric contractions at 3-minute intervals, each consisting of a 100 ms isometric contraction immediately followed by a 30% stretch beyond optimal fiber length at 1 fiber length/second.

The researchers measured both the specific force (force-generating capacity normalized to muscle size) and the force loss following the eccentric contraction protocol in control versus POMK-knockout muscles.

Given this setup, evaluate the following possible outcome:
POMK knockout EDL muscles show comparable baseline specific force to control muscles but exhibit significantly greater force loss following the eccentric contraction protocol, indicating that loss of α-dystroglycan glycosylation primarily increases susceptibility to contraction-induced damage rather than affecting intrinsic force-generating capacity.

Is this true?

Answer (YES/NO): YES